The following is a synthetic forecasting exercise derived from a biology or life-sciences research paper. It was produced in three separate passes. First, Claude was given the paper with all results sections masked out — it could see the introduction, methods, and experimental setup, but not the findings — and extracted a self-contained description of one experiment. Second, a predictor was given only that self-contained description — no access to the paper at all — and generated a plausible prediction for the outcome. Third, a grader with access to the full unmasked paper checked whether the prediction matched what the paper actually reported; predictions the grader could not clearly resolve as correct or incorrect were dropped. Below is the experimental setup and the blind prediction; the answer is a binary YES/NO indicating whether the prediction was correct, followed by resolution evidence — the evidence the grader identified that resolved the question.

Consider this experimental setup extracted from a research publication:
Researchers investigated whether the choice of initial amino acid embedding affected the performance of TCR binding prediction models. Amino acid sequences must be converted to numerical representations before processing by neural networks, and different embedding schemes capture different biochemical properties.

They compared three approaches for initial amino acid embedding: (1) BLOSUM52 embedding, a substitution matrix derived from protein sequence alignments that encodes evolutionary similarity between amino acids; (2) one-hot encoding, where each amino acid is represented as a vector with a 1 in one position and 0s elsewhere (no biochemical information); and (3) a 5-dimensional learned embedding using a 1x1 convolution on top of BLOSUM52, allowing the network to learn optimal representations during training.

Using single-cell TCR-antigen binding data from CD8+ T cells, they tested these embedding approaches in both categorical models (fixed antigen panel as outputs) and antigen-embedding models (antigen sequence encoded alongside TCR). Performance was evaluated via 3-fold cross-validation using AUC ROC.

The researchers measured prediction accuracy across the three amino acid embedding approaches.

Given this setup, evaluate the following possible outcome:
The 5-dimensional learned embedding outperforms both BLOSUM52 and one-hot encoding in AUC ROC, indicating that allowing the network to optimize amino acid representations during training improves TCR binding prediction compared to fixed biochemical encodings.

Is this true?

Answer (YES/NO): NO